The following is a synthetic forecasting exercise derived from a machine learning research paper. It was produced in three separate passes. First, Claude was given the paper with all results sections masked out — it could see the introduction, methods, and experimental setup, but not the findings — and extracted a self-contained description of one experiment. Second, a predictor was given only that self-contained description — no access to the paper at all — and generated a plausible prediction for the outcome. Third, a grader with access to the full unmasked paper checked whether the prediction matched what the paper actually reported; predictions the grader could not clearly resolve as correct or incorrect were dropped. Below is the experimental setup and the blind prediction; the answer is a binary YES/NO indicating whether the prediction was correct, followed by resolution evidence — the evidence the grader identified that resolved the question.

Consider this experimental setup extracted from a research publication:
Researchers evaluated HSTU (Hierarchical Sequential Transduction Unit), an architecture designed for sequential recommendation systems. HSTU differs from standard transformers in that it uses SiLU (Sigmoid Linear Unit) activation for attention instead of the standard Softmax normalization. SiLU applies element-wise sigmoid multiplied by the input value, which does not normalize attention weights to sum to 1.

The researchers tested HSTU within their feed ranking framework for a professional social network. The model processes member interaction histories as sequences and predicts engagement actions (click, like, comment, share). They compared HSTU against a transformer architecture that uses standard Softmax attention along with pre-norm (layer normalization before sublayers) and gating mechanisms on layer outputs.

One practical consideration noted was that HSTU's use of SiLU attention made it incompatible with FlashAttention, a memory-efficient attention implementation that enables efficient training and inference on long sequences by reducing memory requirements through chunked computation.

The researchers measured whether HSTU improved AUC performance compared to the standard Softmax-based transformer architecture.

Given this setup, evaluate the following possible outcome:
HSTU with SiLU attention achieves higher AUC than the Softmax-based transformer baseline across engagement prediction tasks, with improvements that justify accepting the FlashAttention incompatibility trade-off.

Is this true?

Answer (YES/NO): NO